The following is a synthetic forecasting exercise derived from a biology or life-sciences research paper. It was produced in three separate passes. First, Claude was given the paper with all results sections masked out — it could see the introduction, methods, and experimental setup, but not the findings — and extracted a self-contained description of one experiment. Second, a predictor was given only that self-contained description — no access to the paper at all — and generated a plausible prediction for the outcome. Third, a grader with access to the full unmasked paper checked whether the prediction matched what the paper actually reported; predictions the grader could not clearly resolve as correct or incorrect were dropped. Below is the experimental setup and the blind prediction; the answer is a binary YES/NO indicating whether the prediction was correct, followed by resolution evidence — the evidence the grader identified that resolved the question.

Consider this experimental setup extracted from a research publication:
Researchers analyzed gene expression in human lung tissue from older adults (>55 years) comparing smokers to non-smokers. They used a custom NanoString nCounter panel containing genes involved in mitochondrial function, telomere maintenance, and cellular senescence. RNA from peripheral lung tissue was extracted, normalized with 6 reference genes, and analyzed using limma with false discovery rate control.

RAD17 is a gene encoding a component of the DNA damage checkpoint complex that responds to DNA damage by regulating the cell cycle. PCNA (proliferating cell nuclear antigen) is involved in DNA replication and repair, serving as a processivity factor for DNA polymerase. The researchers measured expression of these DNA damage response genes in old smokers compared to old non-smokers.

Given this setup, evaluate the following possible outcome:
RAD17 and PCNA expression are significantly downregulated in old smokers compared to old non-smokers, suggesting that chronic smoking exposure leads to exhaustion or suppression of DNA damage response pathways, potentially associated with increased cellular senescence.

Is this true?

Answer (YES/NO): NO